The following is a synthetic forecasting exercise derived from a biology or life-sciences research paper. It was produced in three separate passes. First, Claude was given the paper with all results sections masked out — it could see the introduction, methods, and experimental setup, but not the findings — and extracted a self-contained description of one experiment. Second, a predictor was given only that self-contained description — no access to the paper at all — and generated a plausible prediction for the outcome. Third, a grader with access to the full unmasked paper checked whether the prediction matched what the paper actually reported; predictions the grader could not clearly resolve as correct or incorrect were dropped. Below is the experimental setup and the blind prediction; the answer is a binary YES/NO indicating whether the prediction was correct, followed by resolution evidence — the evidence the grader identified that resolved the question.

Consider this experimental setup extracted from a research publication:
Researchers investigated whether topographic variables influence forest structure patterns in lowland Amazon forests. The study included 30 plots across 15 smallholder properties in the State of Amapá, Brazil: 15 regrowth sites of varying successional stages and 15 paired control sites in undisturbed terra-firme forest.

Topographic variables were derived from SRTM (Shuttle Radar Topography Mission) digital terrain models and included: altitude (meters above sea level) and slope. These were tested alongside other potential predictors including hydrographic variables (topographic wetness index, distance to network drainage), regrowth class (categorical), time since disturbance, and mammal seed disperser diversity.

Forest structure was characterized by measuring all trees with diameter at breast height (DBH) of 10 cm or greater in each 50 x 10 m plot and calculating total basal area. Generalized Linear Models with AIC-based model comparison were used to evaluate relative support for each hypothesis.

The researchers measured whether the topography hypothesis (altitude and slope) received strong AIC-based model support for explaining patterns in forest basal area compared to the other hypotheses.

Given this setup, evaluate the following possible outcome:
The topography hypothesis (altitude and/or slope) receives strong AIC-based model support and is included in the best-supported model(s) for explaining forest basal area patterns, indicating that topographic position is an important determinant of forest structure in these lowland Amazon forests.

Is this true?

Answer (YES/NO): YES